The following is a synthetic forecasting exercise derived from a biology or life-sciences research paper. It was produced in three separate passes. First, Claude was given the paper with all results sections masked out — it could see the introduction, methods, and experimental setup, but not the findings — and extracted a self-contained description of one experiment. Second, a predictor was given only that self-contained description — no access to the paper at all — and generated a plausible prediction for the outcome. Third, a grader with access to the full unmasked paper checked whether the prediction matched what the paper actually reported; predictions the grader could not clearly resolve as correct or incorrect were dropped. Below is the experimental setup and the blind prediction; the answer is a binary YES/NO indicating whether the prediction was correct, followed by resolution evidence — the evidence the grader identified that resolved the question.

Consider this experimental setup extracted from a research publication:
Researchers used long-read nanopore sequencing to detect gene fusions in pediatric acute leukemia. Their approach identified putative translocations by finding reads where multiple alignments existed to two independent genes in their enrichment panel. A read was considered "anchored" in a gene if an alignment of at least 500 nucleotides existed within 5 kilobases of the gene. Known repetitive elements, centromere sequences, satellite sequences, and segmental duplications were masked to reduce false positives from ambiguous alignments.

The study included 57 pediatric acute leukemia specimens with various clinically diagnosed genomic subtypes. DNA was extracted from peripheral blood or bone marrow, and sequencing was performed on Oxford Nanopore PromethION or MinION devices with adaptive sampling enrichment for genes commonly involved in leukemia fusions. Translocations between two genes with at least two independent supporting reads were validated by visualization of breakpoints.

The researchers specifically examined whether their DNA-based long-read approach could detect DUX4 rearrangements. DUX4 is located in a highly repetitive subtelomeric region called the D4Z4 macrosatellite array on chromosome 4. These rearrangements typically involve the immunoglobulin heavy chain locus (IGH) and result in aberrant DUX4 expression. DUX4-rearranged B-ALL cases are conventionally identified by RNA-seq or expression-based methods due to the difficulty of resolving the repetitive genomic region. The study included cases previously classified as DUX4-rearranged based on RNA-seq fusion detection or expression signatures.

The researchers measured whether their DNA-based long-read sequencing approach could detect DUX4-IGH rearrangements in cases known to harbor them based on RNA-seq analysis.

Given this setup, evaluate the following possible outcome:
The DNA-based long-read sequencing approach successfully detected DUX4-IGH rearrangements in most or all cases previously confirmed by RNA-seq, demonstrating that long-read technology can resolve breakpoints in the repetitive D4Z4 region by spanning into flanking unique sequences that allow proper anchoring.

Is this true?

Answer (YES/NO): YES